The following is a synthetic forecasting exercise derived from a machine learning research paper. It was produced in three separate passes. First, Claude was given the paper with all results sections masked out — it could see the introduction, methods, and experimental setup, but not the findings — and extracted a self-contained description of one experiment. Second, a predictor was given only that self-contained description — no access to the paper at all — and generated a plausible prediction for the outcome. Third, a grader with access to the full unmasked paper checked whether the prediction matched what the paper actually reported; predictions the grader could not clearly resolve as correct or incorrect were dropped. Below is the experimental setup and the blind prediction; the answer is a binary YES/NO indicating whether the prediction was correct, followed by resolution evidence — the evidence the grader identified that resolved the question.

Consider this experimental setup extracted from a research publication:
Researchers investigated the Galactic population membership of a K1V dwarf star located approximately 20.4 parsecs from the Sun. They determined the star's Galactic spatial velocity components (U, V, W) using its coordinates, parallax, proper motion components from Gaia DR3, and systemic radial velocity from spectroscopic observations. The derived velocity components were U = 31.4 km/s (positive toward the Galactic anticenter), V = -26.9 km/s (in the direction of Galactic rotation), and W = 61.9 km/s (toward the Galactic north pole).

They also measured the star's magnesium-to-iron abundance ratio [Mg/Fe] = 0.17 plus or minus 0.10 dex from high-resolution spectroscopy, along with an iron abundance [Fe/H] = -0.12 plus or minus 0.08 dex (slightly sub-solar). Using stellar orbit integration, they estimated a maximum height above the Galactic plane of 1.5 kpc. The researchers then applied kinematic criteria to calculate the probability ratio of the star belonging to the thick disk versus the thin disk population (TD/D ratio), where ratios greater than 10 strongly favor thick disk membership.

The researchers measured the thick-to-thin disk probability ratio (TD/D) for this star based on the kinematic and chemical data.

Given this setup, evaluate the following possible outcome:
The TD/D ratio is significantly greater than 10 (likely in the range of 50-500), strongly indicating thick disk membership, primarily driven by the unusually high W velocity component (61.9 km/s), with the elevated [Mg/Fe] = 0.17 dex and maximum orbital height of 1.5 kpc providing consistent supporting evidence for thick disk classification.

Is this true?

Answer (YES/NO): NO